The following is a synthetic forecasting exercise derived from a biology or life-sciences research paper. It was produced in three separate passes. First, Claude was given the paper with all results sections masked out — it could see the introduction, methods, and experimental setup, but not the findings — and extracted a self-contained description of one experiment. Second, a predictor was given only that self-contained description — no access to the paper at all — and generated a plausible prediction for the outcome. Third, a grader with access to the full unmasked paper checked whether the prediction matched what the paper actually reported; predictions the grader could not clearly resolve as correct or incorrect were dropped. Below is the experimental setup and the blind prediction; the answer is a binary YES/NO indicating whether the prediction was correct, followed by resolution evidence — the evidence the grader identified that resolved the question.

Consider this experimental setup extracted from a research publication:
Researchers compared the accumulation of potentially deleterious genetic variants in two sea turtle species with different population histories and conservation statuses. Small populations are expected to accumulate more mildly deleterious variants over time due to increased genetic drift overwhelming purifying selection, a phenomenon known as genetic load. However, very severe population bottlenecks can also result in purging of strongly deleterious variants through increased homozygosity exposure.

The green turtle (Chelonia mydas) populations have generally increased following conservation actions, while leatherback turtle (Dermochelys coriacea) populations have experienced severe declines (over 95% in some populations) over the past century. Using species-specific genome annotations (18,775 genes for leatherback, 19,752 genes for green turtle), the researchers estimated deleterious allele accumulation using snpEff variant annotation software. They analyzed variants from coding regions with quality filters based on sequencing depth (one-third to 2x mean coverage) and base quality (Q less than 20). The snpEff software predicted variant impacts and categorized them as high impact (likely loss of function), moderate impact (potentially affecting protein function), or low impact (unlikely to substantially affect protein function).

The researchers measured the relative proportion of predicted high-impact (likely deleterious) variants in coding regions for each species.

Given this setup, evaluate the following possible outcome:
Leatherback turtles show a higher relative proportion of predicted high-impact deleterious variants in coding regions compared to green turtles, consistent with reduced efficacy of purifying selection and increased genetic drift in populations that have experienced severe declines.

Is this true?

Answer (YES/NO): YES